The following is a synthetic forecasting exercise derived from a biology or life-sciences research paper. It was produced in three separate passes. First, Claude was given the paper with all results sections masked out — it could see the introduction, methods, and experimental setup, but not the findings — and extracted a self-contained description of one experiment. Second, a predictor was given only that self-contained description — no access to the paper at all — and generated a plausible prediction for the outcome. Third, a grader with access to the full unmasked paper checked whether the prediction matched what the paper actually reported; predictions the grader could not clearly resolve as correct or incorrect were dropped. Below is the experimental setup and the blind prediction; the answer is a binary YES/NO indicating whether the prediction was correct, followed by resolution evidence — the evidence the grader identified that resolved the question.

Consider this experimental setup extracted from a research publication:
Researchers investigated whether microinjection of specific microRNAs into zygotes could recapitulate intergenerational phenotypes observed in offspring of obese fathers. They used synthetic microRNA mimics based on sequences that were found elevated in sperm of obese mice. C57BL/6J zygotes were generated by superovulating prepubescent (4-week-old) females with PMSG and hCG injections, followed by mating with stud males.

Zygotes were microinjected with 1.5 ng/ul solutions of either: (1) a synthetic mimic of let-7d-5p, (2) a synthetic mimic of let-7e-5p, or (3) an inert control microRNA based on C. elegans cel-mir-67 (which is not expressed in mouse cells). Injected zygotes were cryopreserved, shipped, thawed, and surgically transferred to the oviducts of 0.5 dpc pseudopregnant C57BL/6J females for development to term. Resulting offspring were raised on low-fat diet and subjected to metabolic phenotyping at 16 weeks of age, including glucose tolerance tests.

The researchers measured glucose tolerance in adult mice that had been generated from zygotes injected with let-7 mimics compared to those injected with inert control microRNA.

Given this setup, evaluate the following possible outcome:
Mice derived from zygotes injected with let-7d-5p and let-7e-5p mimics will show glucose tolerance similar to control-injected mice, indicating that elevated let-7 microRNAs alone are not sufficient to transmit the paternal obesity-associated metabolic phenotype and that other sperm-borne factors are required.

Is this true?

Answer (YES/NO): NO